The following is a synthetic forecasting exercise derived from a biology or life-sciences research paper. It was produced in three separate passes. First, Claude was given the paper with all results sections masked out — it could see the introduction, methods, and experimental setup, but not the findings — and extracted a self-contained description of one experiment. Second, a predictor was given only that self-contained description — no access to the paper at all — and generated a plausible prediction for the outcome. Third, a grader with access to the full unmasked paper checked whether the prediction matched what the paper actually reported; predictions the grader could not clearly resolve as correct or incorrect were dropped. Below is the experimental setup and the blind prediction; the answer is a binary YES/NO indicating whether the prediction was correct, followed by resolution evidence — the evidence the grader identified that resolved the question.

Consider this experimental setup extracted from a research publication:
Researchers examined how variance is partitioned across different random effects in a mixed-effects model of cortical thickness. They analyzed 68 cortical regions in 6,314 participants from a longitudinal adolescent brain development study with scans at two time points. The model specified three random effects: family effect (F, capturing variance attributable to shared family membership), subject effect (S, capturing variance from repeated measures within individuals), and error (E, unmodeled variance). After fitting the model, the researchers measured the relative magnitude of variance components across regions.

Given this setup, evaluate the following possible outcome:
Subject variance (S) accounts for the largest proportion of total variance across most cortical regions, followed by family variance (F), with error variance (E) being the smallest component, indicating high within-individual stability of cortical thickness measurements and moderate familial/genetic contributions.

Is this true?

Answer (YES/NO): NO